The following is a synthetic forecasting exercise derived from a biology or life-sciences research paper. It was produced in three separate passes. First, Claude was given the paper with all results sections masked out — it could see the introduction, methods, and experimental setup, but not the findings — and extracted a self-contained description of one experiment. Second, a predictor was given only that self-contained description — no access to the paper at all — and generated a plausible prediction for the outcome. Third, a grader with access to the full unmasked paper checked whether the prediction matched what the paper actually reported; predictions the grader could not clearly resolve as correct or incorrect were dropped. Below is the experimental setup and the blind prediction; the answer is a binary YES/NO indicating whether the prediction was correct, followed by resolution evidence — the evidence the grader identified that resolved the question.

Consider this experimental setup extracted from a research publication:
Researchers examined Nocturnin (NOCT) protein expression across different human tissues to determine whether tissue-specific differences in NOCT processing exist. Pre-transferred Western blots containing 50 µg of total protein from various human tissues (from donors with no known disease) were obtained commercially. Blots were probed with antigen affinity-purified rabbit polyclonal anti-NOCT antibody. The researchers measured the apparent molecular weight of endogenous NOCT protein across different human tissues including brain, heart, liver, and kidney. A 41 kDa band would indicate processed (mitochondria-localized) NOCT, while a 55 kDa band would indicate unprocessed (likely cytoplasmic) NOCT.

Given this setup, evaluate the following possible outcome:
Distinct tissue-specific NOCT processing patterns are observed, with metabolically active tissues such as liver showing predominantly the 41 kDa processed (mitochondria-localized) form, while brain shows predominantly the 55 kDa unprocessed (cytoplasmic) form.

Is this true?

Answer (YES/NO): NO